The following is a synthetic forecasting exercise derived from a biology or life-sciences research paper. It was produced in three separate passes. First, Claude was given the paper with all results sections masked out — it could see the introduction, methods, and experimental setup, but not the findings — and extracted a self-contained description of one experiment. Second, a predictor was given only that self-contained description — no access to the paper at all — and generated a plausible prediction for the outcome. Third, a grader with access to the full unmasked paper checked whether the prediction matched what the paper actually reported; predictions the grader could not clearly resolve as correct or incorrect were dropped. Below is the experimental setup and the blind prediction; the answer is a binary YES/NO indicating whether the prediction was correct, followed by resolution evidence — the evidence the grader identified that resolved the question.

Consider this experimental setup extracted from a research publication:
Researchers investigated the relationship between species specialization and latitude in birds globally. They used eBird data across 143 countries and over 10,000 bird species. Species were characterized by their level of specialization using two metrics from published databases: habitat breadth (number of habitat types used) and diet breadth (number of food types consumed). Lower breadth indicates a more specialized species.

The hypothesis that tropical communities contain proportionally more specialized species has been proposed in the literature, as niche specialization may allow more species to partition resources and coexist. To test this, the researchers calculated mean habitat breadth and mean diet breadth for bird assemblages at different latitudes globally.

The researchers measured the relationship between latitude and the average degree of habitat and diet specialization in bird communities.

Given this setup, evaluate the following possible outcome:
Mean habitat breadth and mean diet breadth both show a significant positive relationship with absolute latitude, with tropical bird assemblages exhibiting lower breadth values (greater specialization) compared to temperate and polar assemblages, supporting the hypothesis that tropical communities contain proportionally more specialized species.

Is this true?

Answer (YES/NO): YES